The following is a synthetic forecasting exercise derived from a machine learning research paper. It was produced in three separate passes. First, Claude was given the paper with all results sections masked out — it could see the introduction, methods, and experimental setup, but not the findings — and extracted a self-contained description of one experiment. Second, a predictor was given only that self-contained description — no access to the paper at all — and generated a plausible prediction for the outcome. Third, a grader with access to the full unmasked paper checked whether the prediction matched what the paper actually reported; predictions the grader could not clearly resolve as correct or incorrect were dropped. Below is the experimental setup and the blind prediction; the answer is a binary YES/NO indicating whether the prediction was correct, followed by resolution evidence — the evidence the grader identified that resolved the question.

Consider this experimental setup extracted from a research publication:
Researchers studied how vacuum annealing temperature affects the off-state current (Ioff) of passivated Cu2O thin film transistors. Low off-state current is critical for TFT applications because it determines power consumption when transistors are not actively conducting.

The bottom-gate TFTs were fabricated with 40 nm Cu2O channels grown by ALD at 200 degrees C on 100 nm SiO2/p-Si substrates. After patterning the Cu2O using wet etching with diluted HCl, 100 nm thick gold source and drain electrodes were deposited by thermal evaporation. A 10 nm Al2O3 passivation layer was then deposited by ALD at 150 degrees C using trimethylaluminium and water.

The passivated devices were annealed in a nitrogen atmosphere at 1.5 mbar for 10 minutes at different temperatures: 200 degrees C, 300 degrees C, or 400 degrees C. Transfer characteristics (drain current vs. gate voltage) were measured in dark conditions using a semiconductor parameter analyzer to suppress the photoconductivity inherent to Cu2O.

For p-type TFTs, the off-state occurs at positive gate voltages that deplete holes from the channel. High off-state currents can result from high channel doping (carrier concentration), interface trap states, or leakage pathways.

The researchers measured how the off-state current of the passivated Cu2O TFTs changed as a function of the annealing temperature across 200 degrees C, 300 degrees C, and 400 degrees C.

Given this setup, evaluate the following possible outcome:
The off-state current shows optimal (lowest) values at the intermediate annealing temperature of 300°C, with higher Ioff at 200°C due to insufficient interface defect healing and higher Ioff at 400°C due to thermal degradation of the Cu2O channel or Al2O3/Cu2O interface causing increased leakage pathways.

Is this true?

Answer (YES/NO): YES